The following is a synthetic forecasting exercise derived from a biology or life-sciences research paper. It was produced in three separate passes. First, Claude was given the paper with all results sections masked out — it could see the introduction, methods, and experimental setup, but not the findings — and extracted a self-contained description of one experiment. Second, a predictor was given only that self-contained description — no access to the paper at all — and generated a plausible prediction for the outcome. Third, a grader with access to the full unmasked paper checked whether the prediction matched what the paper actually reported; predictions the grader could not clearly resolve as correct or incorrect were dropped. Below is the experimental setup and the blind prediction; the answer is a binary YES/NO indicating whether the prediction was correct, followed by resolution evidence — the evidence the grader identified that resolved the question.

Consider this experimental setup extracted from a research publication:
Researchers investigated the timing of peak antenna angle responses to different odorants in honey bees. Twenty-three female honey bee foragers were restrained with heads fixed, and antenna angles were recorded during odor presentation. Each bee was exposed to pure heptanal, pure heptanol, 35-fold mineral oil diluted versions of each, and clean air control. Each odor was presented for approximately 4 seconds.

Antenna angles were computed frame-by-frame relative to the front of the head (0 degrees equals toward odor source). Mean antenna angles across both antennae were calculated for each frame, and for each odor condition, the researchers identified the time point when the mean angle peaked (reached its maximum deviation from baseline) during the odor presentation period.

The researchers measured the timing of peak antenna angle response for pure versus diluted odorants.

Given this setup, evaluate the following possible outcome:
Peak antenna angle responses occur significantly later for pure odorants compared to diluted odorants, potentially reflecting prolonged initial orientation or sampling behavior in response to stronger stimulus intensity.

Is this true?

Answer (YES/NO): NO